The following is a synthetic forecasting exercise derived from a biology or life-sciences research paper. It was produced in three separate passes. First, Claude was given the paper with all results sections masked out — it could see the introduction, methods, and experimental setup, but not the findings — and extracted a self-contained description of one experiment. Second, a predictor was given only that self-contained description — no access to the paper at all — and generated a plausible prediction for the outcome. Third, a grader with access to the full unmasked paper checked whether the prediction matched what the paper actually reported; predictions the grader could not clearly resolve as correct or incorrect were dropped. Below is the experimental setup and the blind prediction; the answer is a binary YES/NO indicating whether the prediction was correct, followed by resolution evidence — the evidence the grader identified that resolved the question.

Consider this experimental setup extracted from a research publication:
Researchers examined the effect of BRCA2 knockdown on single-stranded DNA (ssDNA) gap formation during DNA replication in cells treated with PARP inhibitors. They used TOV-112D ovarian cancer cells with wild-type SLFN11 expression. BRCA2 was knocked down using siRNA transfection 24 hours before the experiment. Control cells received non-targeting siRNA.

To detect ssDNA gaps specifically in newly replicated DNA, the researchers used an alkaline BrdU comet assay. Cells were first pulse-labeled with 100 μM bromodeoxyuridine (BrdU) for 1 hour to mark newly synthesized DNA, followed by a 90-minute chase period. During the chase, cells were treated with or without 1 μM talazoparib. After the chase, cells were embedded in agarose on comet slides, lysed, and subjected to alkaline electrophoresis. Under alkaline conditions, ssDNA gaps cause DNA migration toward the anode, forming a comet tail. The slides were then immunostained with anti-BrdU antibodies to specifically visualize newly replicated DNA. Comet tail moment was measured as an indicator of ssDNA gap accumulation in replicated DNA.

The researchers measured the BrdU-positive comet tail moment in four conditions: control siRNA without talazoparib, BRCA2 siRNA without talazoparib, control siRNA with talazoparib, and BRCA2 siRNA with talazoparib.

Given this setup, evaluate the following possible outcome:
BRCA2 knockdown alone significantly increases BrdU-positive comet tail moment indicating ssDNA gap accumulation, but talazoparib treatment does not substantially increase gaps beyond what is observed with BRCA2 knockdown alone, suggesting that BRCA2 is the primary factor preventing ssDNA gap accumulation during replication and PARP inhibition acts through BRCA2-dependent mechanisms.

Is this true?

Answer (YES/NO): NO